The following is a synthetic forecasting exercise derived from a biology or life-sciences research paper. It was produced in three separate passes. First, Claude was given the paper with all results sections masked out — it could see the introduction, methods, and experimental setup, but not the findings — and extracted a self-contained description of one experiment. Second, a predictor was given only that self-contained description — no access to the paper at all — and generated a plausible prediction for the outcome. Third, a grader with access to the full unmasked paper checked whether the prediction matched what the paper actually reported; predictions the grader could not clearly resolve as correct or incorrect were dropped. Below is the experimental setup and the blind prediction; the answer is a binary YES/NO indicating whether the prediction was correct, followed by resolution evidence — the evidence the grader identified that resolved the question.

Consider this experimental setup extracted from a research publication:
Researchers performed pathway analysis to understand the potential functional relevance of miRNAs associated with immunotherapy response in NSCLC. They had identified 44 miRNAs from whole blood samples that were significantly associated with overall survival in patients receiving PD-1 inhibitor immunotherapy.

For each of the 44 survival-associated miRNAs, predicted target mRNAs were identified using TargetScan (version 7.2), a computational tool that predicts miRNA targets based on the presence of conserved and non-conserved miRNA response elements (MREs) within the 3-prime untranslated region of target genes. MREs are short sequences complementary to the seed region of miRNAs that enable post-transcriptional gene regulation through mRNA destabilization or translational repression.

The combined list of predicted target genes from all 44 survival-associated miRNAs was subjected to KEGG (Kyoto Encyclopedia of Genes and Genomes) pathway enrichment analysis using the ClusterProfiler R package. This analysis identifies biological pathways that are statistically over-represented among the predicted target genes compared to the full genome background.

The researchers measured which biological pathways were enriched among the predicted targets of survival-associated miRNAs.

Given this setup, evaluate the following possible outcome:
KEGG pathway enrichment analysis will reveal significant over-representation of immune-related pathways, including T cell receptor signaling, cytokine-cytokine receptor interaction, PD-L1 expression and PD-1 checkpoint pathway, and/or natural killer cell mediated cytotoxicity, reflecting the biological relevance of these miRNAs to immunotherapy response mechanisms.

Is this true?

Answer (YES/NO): YES